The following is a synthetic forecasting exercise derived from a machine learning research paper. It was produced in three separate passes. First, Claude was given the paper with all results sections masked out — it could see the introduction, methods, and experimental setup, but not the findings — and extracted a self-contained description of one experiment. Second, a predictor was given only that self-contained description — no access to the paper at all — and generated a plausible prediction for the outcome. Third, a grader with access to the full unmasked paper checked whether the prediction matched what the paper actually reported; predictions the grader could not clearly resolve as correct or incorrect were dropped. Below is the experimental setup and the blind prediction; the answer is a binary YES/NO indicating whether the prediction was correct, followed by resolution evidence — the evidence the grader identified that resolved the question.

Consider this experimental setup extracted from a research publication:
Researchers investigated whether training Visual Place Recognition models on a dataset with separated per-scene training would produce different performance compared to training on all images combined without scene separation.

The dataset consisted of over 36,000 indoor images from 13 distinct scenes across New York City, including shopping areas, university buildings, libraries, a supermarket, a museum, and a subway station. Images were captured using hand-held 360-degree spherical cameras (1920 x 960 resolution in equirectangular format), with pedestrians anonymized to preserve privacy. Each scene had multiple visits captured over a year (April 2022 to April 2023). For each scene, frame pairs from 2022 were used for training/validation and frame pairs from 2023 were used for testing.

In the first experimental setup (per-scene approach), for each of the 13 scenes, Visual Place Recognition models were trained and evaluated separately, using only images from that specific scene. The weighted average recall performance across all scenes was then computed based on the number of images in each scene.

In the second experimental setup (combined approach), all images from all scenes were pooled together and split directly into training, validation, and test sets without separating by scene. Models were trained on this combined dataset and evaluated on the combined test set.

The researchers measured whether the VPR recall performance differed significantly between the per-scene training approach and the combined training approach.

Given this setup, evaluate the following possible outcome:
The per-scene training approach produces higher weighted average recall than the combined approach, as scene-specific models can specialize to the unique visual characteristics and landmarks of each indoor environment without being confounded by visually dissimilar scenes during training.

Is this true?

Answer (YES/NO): NO